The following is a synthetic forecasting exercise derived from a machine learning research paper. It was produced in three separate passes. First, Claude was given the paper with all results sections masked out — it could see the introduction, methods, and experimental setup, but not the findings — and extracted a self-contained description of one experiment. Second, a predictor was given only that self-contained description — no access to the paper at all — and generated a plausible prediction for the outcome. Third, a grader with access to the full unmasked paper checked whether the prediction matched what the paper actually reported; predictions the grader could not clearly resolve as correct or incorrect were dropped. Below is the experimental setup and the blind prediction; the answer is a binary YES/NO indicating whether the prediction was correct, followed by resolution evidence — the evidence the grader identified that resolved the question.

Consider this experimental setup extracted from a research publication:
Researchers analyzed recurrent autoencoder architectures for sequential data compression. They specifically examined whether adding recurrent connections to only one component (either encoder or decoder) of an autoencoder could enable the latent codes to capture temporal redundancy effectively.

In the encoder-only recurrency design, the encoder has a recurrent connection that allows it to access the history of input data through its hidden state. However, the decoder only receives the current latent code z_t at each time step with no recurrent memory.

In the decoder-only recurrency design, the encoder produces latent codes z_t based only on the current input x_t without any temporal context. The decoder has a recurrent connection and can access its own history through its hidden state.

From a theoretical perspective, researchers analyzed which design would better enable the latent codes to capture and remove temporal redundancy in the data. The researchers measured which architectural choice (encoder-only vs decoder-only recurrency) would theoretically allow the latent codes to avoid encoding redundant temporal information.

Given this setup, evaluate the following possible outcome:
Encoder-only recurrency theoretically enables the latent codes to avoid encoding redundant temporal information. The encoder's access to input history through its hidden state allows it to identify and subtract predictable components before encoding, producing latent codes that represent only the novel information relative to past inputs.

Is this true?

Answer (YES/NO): NO